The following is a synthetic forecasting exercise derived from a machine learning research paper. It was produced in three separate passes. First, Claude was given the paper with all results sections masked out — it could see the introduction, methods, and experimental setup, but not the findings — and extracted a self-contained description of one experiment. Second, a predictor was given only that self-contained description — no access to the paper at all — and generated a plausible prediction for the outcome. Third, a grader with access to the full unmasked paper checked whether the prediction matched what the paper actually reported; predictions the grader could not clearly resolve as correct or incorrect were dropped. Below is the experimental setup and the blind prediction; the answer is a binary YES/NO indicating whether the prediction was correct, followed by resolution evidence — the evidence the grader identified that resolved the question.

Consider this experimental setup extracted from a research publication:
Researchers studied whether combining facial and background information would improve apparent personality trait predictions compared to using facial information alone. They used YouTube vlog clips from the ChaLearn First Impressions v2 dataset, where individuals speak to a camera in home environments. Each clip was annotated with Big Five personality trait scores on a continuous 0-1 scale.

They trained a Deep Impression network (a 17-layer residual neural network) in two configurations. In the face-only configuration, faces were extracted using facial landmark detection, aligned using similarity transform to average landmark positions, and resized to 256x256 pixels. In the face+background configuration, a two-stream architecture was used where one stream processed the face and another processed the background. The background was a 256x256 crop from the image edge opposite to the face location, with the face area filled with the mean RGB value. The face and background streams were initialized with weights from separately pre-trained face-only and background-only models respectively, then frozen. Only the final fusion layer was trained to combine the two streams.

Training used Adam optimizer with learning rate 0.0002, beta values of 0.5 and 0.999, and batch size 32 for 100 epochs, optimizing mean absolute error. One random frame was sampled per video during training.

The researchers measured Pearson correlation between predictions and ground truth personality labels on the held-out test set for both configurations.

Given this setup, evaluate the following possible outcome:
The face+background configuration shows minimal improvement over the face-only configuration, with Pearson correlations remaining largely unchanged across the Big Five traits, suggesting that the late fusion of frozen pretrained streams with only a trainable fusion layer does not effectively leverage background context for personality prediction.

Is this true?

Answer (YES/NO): NO